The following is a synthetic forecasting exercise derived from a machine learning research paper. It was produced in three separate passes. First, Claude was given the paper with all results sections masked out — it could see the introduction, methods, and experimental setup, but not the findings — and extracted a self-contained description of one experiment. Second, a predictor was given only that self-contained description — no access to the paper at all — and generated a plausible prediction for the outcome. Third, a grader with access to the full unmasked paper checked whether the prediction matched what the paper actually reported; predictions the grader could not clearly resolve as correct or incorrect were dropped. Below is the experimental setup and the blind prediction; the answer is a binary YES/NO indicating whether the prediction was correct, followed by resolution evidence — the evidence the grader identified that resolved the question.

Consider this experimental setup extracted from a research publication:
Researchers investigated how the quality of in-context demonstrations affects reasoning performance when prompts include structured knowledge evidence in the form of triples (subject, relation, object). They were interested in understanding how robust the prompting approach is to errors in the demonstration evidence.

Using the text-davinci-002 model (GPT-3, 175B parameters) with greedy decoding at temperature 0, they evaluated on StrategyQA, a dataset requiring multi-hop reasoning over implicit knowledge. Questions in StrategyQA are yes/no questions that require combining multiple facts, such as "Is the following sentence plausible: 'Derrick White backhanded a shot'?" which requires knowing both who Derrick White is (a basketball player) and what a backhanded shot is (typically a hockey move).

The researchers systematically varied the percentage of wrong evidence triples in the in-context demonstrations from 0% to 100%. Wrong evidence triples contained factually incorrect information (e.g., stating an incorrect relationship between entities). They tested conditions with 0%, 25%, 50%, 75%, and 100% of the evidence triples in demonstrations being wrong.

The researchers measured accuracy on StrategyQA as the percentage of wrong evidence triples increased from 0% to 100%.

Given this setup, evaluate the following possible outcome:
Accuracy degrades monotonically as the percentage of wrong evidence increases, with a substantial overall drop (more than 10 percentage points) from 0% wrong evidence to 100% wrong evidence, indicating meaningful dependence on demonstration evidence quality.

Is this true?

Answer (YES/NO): NO